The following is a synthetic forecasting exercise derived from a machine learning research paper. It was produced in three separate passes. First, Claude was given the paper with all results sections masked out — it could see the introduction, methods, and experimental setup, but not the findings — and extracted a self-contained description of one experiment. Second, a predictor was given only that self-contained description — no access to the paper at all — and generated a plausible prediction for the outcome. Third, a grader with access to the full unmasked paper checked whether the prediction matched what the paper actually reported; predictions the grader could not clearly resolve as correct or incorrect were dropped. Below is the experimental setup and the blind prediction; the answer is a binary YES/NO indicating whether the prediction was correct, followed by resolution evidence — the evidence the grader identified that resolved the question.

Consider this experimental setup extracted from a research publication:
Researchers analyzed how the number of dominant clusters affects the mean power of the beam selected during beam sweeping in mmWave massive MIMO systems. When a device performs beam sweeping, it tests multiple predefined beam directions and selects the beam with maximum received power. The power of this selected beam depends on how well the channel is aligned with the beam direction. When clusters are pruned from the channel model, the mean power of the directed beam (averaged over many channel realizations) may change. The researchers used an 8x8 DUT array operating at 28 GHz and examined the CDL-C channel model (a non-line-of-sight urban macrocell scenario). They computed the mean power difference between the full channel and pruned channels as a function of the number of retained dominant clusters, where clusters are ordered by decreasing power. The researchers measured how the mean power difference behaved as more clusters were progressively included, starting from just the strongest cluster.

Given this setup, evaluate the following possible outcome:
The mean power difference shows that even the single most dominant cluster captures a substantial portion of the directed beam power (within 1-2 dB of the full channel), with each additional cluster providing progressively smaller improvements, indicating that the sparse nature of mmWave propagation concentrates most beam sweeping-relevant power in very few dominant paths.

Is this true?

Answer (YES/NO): NO